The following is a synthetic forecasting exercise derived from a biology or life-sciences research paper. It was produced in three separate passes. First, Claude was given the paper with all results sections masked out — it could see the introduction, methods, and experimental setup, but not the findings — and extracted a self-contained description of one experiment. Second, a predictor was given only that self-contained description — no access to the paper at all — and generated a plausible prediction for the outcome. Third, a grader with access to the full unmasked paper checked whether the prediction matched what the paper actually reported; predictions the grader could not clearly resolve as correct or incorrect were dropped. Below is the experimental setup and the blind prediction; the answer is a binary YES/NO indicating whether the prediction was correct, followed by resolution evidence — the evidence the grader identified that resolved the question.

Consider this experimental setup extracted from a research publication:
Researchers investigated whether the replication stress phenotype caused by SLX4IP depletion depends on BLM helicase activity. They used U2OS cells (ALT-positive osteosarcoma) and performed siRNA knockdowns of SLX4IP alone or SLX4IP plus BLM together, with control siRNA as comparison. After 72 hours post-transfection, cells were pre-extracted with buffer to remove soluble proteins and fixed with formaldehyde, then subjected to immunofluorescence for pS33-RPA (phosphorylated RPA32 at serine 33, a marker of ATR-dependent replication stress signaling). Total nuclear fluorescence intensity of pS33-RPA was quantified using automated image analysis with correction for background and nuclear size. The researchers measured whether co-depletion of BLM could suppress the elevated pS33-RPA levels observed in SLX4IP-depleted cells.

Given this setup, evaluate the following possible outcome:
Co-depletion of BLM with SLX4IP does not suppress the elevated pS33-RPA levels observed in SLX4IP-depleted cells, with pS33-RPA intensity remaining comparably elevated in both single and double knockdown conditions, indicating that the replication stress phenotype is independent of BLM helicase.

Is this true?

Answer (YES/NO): NO